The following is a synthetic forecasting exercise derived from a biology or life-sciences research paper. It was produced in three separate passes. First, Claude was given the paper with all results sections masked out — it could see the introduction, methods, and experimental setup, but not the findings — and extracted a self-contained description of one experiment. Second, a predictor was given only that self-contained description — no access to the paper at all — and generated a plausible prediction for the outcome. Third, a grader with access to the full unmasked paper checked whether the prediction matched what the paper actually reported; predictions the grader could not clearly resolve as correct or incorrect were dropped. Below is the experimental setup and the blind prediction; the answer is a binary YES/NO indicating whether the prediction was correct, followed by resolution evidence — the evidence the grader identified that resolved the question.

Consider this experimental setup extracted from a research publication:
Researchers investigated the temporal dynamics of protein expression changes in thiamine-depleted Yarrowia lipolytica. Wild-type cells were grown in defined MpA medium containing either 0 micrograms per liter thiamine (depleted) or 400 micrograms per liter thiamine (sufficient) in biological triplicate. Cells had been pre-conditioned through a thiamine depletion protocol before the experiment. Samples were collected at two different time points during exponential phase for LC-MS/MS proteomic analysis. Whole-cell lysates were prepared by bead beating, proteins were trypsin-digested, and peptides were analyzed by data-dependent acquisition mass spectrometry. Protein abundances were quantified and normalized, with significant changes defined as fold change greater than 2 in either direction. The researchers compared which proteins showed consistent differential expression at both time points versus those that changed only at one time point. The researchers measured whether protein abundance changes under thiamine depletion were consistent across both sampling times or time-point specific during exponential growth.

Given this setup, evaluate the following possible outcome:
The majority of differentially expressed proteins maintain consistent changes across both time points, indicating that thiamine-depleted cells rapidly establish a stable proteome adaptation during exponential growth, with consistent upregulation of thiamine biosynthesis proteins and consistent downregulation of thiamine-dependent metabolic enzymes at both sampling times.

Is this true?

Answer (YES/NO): NO